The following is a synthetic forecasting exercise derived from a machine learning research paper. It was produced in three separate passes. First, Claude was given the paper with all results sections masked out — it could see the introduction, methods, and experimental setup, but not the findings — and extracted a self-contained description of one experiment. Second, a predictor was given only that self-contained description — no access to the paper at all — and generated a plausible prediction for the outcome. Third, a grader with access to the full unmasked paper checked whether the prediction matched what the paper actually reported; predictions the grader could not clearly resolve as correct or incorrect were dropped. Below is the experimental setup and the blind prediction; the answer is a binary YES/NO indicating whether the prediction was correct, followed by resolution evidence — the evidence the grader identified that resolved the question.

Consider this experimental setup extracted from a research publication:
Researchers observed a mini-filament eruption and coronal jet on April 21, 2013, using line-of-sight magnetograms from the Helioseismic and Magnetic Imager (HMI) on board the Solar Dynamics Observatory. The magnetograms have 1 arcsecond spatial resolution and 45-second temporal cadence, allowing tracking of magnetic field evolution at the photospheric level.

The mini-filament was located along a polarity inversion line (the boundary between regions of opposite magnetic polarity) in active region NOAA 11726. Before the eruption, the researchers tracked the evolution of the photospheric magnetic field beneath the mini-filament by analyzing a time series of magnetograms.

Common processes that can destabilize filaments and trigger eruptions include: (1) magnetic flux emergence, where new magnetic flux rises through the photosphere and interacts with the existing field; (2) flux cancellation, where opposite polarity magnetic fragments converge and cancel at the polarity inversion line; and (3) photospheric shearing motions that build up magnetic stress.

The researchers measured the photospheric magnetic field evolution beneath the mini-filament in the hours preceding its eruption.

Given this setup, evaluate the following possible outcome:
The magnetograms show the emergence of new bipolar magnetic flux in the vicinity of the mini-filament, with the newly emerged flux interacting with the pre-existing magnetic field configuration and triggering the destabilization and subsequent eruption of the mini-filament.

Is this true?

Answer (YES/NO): NO